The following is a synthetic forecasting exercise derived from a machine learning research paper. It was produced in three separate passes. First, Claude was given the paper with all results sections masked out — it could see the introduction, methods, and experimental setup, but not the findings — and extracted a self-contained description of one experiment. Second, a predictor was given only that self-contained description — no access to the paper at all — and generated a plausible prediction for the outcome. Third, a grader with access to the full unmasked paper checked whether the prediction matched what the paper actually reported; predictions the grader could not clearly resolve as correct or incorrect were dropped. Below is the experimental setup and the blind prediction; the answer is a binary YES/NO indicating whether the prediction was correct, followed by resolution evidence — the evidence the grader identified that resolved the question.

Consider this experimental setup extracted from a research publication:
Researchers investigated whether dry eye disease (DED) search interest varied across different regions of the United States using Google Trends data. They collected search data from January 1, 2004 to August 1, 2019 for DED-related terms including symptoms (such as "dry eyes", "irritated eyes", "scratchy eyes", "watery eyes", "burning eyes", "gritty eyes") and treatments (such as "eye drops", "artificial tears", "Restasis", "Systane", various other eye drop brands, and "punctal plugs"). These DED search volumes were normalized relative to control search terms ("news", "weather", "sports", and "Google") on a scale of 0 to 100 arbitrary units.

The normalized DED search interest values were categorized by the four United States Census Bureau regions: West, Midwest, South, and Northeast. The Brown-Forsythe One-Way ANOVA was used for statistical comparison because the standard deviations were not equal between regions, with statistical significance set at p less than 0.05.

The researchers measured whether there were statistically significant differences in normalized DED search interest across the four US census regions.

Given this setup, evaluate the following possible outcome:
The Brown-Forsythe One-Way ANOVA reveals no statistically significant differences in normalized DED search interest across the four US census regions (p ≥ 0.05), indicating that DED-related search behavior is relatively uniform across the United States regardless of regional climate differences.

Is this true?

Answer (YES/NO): YES